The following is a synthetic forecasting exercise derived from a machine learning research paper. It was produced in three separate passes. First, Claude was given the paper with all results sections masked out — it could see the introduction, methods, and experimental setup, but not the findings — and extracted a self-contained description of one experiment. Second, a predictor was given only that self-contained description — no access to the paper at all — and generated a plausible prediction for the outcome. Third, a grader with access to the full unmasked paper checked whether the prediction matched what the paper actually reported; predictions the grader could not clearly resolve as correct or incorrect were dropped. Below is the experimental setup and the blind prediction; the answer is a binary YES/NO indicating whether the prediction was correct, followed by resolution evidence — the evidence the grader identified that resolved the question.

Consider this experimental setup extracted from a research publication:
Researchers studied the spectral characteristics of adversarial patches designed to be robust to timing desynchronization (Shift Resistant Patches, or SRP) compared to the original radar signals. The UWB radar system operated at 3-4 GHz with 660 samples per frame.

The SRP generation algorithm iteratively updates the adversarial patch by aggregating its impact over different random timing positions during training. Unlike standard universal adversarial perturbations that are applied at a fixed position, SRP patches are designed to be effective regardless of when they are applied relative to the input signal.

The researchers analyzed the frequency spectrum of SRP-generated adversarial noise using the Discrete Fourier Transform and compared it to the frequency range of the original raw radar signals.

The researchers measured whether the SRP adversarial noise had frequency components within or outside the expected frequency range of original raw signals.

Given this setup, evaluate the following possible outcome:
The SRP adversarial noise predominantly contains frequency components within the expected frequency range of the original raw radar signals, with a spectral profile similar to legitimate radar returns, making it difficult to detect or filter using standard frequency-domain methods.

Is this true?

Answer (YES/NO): NO